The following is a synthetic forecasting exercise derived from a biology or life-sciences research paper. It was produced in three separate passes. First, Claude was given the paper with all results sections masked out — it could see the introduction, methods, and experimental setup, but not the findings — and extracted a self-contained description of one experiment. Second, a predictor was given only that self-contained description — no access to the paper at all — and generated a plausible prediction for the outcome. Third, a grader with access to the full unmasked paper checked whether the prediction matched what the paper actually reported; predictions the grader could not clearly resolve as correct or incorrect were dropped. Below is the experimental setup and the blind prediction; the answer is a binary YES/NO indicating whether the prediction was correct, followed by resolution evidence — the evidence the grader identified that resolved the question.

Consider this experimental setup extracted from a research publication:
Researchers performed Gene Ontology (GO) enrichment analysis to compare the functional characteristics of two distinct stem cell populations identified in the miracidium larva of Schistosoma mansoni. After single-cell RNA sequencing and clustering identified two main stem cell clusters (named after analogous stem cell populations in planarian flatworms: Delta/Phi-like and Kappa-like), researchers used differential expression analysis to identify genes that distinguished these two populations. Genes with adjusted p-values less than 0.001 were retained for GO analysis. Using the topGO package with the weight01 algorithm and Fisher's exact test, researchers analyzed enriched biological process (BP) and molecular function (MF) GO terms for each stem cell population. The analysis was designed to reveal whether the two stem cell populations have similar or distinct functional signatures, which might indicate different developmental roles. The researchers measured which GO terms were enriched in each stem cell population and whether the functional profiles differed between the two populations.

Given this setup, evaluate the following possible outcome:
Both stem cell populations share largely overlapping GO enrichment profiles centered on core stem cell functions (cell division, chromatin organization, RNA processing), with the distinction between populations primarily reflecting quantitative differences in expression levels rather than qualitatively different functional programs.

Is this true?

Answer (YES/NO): NO